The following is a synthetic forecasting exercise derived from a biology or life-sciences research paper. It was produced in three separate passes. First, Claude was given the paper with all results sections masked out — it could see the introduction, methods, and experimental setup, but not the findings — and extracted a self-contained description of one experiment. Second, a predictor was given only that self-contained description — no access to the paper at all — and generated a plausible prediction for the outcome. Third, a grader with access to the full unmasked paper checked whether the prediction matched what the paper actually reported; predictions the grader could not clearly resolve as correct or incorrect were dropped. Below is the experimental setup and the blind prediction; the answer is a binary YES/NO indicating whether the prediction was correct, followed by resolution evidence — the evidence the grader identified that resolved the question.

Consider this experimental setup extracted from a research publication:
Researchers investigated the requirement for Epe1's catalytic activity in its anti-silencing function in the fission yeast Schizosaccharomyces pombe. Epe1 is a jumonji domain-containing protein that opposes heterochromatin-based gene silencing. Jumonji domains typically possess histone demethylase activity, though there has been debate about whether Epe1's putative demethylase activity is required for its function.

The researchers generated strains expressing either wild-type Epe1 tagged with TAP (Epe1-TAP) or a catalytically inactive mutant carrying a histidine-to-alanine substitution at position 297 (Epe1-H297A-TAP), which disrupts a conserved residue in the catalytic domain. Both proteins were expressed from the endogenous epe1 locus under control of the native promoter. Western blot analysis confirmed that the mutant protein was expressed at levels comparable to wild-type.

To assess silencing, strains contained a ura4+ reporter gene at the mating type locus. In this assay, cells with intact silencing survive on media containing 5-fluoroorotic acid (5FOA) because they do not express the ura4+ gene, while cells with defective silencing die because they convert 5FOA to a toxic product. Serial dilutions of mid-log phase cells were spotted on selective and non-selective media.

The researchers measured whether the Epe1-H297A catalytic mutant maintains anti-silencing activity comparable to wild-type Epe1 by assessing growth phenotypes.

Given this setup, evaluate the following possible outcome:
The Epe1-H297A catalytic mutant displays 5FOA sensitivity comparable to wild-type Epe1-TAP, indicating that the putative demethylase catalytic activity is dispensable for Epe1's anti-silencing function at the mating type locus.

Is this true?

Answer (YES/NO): NO